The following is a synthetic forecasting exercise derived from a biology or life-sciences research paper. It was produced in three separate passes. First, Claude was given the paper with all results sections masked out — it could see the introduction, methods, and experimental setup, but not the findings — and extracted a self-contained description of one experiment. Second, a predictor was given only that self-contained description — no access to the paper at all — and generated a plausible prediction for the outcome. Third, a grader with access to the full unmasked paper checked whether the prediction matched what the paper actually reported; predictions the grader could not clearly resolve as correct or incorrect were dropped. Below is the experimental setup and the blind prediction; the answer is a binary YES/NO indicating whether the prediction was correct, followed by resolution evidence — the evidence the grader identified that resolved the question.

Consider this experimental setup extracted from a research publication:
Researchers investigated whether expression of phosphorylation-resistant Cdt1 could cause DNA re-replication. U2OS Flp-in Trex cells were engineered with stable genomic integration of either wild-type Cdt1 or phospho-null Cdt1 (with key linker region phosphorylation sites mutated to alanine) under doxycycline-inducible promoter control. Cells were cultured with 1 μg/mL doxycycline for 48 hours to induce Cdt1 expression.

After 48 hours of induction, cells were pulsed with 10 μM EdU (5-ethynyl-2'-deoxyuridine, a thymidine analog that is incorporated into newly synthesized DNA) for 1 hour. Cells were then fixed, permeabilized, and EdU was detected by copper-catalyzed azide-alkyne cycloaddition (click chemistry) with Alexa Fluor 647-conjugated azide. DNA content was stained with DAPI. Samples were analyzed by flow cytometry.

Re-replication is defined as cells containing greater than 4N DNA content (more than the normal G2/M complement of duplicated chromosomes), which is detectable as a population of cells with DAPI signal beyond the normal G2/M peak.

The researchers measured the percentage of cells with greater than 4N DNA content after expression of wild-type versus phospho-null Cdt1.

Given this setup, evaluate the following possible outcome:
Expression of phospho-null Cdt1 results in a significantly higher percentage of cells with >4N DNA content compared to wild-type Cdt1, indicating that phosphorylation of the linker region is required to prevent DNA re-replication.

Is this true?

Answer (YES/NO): YES